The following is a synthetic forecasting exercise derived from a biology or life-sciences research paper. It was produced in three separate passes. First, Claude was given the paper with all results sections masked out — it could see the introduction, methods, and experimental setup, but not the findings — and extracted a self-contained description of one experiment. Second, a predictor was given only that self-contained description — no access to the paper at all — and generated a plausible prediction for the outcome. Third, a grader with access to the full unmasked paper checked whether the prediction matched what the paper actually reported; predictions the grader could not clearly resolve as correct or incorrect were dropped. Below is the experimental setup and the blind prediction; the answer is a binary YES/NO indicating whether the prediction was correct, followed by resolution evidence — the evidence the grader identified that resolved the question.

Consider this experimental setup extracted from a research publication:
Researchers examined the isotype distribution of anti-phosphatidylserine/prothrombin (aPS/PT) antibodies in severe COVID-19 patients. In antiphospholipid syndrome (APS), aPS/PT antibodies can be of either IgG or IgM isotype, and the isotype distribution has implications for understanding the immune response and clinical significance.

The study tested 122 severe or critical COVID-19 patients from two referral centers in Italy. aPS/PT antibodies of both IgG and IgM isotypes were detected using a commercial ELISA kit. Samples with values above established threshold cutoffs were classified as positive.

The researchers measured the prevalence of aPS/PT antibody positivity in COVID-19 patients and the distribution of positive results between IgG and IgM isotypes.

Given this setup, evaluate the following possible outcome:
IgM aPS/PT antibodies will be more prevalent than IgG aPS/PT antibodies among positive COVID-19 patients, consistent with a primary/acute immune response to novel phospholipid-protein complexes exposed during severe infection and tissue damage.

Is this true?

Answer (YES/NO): YES